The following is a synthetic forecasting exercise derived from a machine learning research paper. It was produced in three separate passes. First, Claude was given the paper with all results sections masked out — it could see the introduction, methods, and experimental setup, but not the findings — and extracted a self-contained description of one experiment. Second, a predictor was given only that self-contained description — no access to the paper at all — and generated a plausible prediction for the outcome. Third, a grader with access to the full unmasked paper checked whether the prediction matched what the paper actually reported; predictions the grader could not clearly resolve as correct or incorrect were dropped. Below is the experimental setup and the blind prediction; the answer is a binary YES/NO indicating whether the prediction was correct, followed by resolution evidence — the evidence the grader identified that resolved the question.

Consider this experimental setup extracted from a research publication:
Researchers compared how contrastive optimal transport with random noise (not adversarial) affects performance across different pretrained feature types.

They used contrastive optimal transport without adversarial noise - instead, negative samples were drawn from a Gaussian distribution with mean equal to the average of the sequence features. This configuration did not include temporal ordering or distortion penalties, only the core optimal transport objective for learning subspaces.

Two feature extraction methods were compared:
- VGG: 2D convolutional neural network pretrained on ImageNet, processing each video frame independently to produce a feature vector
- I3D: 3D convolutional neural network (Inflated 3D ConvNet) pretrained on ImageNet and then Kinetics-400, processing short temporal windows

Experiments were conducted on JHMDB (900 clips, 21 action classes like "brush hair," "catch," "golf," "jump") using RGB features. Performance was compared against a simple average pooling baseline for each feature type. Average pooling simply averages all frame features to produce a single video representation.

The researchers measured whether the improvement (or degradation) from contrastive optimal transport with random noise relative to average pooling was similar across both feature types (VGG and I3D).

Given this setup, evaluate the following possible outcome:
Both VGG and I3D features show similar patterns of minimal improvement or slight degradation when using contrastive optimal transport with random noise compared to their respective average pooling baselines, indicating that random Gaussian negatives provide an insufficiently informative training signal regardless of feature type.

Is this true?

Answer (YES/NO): NO